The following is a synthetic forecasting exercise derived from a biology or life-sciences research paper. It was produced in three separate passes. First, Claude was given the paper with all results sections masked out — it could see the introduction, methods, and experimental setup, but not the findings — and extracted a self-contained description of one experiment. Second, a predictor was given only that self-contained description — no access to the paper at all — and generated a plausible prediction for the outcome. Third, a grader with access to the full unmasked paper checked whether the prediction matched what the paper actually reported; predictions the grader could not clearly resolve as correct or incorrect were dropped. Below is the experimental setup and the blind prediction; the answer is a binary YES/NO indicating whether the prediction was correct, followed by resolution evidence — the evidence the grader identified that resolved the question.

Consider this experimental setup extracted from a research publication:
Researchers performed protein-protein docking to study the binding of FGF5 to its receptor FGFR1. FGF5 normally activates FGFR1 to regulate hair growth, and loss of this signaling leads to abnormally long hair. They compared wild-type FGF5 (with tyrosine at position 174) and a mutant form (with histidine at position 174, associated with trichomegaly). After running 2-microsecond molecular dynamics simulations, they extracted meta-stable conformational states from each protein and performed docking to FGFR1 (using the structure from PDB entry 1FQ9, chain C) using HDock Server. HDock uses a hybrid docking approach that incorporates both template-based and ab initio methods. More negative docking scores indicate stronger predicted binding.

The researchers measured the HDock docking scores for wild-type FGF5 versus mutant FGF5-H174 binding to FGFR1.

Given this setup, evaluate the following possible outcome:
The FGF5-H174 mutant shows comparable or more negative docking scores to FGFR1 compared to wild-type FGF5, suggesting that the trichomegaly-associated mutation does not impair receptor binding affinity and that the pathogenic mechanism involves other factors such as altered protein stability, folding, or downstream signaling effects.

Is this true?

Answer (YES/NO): YES